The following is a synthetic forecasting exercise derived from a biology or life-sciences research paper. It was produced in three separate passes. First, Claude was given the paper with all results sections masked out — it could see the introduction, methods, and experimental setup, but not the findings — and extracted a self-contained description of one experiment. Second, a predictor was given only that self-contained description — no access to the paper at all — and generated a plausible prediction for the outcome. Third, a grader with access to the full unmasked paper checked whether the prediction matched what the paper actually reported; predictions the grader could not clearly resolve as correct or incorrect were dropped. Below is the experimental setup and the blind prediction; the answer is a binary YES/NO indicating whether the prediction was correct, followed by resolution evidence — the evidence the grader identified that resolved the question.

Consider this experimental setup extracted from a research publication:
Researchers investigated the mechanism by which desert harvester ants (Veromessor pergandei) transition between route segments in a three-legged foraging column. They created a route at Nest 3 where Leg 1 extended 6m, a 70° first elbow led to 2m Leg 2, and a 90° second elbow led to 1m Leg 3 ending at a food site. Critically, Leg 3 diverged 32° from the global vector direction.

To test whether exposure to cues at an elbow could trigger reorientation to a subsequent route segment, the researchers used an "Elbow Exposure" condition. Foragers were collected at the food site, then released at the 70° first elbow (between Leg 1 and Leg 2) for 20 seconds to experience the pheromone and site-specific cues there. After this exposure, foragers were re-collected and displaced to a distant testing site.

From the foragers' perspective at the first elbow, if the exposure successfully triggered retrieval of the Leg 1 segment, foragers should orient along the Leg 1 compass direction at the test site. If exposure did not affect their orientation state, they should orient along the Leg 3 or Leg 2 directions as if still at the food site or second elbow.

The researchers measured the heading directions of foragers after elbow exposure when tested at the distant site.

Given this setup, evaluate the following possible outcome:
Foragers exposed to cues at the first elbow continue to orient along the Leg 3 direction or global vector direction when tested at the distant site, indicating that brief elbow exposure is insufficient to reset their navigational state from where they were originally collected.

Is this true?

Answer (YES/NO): NO